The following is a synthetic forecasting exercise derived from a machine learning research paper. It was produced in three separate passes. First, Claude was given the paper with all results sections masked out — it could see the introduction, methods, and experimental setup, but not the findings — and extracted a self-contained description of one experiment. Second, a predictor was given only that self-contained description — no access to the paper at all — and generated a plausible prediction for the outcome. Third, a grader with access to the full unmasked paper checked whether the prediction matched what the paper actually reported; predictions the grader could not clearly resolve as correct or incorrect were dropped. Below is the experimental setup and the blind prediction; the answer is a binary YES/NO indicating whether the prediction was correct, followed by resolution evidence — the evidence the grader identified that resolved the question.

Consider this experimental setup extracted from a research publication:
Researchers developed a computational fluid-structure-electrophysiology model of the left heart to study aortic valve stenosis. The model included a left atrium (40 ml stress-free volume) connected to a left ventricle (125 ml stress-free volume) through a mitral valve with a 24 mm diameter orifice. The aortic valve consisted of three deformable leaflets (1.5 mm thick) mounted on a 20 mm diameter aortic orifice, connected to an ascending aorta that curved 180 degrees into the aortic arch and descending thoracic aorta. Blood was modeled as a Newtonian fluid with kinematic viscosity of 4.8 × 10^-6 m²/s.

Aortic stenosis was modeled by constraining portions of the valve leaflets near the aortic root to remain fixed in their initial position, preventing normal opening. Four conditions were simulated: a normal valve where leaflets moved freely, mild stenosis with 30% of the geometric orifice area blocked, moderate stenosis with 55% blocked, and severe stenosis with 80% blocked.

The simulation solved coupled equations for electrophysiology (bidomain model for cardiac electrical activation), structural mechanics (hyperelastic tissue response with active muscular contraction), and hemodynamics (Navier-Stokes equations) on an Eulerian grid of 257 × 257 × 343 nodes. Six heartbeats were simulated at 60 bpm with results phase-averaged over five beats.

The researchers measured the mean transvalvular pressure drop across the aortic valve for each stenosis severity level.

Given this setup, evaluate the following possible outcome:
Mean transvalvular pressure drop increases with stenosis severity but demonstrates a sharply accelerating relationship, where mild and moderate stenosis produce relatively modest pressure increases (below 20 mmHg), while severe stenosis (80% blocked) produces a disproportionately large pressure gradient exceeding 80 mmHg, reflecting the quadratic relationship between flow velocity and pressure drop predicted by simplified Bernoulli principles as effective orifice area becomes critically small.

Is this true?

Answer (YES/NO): NO